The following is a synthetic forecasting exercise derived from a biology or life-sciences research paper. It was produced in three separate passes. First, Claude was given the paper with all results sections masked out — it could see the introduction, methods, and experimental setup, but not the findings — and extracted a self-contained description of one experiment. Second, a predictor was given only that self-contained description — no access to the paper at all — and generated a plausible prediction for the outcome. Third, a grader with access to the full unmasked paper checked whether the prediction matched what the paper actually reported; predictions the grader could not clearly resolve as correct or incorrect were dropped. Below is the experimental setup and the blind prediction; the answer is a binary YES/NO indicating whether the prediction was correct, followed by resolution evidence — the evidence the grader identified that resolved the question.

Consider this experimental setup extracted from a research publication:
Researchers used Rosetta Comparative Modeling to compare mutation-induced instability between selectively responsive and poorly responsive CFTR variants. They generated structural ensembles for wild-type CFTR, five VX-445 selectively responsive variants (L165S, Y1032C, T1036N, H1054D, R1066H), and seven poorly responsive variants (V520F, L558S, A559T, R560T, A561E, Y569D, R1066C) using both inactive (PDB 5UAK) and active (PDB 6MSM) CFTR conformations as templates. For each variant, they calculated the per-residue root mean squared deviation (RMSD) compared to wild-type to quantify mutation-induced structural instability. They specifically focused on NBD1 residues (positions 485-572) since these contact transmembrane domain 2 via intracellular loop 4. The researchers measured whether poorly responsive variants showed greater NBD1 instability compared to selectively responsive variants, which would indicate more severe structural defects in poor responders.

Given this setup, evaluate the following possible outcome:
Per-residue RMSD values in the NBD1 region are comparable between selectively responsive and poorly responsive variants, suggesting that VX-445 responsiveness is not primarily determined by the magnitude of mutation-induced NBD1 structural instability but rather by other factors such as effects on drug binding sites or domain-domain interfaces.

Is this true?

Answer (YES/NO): NO